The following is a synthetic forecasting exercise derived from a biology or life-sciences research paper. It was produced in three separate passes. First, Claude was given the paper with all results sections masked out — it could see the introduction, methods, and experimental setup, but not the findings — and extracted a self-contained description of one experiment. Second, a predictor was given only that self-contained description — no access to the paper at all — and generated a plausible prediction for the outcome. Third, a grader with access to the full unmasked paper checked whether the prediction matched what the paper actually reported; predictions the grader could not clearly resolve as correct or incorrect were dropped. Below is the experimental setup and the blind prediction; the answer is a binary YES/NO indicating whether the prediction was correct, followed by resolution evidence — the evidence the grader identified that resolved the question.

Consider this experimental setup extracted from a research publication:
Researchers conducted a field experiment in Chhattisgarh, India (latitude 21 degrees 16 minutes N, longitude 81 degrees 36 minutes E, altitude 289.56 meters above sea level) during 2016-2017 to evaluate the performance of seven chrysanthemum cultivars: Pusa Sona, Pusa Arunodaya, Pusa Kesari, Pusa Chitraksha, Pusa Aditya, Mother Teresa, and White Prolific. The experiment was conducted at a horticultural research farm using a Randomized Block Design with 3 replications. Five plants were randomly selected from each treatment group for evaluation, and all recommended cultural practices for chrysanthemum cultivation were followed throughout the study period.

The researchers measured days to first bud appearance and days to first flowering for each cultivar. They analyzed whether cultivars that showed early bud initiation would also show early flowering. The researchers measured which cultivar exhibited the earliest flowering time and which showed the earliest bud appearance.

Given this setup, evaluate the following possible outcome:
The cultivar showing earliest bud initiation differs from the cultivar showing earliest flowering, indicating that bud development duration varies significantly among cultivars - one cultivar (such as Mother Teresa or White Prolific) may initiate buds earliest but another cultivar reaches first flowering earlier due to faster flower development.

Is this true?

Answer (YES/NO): NO